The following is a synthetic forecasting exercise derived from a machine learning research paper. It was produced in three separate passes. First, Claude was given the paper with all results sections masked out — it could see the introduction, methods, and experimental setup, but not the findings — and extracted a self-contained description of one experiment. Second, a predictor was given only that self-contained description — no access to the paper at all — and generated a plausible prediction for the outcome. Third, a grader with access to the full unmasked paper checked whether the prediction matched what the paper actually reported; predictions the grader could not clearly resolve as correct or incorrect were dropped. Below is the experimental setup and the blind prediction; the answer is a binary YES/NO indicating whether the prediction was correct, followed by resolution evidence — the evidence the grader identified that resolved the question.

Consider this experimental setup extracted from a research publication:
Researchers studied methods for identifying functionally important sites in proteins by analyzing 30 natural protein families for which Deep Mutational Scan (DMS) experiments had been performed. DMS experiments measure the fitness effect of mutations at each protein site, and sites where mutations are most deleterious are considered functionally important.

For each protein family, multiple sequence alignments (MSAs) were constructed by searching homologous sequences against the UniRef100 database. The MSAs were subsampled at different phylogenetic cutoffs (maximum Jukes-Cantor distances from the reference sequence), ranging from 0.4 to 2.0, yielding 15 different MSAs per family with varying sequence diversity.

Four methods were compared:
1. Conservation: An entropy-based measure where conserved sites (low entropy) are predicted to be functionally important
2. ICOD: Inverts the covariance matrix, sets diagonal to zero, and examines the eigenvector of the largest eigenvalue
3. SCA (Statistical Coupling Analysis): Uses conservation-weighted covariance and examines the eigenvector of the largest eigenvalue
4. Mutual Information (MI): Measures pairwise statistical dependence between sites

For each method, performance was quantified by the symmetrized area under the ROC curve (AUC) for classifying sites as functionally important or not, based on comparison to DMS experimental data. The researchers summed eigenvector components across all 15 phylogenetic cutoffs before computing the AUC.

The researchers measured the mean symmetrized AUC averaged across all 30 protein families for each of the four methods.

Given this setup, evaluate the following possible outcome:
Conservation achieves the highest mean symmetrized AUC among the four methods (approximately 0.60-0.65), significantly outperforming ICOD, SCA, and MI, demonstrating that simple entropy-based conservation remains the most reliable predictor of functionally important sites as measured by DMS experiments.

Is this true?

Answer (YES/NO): NO